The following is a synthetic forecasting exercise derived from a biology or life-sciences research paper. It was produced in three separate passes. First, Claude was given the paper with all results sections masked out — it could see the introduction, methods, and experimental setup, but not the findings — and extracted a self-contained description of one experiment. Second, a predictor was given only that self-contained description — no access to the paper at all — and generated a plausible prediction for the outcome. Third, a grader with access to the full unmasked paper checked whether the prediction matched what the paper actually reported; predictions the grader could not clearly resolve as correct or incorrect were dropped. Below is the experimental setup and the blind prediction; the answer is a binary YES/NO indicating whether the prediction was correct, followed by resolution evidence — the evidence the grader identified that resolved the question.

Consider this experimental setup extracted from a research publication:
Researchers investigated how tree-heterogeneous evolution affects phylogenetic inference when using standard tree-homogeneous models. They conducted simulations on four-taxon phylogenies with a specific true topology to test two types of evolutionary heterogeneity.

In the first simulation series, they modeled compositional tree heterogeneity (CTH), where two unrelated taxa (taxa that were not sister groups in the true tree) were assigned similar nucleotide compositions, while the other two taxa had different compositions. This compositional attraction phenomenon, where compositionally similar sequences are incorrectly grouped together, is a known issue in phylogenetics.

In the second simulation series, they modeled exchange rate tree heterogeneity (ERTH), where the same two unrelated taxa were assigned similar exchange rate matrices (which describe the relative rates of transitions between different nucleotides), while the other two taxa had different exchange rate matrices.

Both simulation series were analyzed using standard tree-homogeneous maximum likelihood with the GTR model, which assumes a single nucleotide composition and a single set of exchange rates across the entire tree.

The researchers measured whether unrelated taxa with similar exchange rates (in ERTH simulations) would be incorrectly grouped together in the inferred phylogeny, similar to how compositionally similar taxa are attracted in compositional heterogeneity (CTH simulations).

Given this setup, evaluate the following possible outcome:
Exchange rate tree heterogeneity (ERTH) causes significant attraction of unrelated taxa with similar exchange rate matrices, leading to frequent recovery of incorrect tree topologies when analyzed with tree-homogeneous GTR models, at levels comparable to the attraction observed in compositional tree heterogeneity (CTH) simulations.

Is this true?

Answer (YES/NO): YES